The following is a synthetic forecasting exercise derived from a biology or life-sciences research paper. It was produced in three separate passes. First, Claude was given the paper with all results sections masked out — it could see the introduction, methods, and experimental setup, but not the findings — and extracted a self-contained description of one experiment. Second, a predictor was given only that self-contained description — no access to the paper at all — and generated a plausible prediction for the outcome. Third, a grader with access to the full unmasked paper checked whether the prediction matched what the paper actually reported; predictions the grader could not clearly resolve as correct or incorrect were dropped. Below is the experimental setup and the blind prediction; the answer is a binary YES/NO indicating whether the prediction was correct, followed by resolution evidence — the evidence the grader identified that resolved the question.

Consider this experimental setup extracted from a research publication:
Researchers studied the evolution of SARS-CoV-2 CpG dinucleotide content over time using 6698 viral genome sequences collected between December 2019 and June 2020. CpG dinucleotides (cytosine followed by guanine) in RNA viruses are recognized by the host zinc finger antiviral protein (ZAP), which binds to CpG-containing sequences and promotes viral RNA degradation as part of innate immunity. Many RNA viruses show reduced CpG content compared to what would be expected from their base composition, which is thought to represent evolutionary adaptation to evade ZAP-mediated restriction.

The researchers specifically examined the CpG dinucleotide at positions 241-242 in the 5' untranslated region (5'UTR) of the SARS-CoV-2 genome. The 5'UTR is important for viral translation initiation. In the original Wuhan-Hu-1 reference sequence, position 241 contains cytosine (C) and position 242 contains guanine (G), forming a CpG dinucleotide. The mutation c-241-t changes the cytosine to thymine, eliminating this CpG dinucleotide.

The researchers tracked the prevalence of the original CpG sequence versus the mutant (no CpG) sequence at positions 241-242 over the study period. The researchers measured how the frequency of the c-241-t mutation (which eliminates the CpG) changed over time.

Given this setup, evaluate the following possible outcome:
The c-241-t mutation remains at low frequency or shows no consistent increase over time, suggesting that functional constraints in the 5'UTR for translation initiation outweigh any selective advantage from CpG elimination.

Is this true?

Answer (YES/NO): NO